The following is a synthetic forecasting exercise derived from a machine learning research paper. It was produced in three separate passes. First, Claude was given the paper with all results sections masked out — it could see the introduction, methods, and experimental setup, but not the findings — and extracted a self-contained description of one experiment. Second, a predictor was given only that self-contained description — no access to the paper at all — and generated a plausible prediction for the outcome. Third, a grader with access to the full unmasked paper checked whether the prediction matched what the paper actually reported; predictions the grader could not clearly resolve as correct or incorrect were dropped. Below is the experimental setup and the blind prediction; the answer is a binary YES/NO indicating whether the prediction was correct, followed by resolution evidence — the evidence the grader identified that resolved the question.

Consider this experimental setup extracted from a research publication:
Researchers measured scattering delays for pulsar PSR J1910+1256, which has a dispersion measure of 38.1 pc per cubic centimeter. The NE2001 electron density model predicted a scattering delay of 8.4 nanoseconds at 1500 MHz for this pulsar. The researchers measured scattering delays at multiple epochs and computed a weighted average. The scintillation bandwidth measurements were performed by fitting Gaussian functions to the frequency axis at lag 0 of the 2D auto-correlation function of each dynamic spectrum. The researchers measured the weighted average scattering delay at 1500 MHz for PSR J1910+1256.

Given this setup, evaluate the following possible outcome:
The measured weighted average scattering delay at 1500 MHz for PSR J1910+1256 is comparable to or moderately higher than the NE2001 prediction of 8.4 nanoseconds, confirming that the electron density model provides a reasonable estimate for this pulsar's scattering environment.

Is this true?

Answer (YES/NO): NO